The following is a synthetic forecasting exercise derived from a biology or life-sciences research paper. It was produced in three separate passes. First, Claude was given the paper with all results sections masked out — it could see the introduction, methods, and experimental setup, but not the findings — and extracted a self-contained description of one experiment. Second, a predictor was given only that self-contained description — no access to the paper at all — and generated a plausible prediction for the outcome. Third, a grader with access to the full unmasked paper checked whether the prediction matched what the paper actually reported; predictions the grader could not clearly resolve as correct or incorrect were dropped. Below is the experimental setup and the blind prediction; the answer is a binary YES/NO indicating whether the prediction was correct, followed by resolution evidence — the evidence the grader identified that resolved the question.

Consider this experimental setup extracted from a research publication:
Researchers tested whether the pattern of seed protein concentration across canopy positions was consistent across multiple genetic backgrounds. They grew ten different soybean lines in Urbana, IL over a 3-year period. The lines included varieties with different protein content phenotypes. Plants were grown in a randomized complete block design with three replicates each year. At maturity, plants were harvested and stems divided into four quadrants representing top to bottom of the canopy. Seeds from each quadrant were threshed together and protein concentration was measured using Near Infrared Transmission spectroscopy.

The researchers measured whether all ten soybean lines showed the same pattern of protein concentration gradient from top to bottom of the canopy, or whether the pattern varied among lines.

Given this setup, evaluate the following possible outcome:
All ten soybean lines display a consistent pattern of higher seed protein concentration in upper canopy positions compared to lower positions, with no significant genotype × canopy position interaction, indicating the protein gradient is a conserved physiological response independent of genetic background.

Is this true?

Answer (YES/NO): YES